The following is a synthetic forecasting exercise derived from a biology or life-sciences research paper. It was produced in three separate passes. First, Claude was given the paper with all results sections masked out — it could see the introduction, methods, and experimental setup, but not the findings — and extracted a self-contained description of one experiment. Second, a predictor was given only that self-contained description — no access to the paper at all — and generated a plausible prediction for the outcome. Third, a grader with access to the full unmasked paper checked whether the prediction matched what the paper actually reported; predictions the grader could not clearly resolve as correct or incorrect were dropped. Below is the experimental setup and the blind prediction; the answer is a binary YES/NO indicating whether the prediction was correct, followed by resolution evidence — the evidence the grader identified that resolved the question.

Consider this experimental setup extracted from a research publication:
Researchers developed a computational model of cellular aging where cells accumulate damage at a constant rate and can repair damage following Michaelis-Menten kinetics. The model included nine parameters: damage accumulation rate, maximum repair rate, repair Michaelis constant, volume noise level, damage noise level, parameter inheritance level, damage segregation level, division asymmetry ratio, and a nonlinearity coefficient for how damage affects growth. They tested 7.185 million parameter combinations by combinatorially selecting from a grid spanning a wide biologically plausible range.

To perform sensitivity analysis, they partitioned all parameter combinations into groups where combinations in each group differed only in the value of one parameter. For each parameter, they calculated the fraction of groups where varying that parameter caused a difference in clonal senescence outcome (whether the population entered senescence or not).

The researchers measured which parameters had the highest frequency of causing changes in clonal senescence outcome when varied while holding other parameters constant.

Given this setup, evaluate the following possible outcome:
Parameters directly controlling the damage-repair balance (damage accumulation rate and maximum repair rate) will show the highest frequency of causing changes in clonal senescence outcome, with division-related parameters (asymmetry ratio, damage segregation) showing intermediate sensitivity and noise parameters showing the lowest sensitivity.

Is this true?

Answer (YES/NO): NO